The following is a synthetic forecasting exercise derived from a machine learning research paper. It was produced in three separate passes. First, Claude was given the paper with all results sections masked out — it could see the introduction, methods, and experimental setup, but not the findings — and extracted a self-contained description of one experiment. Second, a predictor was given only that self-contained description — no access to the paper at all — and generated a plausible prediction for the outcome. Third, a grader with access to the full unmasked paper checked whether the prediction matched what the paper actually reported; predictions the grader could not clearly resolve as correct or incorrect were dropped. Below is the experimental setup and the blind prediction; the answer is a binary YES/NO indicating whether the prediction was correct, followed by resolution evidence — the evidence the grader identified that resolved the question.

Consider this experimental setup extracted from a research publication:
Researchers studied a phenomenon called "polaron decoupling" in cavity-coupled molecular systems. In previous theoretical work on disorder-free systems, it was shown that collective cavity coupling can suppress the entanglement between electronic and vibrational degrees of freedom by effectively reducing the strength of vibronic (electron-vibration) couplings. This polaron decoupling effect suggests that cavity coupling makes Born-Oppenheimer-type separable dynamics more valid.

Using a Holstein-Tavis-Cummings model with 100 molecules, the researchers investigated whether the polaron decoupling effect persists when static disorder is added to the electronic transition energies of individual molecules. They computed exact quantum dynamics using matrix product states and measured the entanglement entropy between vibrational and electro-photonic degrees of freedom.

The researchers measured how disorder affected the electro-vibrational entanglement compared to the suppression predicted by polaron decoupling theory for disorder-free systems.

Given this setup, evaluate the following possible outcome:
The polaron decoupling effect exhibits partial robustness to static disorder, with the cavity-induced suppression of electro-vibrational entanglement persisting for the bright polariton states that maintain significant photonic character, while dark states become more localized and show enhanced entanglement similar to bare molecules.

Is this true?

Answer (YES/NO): NO